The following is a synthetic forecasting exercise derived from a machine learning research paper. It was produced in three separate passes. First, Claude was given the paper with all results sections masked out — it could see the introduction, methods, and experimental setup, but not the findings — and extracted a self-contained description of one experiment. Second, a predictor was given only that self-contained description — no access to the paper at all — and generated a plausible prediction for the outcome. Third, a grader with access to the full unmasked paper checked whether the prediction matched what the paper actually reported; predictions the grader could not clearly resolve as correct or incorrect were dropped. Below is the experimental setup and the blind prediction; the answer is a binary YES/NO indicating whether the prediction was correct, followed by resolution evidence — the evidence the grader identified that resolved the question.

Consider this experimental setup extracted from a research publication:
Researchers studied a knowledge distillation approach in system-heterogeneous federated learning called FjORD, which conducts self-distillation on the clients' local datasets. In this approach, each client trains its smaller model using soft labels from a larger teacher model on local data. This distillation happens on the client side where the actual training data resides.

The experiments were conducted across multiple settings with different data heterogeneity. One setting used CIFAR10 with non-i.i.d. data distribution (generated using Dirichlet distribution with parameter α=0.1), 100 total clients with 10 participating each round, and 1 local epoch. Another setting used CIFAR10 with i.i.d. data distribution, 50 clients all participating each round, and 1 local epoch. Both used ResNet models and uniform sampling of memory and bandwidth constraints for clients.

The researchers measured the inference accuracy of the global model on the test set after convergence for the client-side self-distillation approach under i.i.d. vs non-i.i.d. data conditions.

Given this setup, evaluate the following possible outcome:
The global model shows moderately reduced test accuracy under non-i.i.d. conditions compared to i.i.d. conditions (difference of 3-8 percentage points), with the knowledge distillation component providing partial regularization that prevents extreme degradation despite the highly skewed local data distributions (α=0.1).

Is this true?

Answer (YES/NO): NO